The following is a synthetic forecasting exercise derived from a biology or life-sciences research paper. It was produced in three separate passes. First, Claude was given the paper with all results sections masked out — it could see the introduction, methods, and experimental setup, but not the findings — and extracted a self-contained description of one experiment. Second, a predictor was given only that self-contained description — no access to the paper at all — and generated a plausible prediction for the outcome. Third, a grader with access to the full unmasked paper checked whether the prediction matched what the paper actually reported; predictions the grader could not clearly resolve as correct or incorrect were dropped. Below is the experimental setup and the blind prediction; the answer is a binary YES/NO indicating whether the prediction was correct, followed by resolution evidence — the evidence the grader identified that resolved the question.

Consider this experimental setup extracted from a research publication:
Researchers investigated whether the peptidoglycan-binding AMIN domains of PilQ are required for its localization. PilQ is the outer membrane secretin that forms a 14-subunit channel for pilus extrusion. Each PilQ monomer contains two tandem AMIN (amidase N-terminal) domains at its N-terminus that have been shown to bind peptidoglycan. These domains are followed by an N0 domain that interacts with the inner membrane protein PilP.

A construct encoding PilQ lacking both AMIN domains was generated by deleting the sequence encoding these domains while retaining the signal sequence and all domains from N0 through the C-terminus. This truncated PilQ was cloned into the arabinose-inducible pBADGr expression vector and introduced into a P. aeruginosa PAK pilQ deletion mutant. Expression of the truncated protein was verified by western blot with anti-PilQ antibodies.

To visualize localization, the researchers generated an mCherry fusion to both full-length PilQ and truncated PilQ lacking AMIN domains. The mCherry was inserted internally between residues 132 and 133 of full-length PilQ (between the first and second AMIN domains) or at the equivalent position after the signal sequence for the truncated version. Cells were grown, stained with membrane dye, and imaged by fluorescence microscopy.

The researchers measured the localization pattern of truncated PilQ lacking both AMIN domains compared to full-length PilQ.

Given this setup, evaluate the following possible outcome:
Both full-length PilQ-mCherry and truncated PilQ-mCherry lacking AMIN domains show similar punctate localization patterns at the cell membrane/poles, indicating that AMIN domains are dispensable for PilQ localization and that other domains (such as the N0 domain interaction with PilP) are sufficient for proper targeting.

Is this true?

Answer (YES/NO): NO